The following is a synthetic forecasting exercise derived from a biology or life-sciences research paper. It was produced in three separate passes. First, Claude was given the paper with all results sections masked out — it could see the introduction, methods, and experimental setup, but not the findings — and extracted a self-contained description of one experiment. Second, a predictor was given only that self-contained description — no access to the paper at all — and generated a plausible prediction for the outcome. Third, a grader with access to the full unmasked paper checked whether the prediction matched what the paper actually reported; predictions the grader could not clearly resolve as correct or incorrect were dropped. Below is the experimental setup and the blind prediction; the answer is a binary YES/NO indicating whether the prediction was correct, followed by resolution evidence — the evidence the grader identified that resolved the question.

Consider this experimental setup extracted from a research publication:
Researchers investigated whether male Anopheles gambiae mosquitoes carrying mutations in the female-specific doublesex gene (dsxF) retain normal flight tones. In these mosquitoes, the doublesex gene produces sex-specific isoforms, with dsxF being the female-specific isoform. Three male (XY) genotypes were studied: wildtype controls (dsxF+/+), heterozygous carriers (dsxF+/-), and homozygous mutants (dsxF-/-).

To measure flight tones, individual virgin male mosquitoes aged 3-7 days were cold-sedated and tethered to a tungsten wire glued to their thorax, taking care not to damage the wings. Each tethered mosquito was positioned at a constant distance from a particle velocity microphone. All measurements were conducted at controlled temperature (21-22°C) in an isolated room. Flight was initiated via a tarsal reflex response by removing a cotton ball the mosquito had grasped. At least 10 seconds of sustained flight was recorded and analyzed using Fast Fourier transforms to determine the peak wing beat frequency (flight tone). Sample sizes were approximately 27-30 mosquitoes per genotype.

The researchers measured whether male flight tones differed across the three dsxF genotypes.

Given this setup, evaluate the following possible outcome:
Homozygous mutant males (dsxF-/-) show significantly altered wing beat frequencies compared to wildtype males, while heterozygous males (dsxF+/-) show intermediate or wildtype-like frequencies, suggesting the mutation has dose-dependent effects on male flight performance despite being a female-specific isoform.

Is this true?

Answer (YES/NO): NO